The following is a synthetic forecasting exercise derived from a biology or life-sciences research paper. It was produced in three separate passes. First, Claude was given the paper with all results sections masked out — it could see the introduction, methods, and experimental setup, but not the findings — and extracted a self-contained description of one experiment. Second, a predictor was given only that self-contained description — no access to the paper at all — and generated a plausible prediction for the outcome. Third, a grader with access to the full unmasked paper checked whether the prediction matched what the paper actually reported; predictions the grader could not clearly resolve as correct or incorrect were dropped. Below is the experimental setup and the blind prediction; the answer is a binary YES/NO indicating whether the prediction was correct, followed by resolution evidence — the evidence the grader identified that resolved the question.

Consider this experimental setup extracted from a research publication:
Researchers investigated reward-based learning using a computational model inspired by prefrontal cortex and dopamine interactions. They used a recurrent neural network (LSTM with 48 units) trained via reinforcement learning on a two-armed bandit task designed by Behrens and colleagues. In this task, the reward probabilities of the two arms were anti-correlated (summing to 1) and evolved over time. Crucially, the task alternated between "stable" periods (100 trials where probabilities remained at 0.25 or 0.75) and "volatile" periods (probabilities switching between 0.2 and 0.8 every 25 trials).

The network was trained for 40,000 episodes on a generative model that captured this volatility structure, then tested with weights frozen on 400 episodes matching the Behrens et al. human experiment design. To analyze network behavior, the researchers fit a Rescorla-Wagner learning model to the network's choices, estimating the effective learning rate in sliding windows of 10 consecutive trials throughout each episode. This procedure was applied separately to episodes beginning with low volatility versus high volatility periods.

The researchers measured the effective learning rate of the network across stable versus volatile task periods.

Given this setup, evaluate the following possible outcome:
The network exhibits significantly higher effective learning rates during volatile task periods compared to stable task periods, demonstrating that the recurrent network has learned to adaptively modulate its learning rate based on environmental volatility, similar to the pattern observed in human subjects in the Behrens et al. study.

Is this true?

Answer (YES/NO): YES